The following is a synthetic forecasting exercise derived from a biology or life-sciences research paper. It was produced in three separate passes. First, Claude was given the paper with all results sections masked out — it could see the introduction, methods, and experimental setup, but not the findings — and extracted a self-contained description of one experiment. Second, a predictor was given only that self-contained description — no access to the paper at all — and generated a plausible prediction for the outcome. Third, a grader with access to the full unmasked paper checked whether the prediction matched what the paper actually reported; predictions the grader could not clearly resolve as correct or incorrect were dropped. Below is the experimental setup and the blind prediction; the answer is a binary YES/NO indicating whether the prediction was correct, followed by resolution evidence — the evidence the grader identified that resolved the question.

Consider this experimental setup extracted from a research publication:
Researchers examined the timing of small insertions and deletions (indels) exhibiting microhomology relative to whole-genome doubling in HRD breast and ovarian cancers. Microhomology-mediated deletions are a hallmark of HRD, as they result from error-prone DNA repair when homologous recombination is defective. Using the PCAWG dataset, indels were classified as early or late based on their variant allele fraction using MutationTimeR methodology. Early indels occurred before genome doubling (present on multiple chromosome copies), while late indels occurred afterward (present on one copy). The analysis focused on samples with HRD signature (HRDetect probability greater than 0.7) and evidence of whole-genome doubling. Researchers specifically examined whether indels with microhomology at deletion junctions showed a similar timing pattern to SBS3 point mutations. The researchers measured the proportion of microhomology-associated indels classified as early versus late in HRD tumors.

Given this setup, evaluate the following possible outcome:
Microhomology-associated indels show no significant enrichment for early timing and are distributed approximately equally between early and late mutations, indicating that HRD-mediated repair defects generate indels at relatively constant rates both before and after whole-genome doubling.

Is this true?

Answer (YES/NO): NO